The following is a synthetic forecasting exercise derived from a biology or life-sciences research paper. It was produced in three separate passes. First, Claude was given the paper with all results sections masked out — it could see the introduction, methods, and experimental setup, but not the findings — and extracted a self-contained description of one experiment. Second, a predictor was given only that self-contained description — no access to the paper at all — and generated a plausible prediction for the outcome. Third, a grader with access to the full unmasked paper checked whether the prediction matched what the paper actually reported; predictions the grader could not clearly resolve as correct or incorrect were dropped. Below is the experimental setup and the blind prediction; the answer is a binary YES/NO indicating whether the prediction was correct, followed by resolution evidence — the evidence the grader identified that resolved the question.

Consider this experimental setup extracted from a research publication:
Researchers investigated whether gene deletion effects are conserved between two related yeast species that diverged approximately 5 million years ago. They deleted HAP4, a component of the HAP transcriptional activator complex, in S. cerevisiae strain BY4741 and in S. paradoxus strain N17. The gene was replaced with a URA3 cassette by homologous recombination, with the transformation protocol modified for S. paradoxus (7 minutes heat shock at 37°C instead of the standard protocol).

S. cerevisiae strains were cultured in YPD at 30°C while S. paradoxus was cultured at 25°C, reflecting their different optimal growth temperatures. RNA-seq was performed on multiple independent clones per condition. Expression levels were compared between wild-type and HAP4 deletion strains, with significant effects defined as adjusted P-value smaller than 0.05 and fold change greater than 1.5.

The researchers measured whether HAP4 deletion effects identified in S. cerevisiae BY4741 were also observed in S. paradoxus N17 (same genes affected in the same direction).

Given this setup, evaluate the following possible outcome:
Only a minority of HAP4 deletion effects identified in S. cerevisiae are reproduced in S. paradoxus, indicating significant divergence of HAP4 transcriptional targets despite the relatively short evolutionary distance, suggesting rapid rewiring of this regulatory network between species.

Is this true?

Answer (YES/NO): YES